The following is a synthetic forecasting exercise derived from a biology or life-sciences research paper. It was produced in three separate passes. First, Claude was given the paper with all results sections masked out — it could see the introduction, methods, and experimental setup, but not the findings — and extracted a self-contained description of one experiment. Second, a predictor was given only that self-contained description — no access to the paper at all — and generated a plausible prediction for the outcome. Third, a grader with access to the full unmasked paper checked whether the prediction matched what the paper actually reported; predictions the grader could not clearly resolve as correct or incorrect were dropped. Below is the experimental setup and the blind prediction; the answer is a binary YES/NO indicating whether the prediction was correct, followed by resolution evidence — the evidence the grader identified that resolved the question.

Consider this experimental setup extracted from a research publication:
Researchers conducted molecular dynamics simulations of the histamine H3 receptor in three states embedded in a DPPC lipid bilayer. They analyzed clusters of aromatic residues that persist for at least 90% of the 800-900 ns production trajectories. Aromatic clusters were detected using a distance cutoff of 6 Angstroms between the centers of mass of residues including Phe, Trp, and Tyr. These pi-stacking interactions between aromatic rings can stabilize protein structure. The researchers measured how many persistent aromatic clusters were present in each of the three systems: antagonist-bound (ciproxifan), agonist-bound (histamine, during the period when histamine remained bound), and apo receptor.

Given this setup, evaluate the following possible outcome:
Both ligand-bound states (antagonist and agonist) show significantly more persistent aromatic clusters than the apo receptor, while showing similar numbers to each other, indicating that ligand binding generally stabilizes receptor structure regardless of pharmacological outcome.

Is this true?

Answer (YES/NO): NO